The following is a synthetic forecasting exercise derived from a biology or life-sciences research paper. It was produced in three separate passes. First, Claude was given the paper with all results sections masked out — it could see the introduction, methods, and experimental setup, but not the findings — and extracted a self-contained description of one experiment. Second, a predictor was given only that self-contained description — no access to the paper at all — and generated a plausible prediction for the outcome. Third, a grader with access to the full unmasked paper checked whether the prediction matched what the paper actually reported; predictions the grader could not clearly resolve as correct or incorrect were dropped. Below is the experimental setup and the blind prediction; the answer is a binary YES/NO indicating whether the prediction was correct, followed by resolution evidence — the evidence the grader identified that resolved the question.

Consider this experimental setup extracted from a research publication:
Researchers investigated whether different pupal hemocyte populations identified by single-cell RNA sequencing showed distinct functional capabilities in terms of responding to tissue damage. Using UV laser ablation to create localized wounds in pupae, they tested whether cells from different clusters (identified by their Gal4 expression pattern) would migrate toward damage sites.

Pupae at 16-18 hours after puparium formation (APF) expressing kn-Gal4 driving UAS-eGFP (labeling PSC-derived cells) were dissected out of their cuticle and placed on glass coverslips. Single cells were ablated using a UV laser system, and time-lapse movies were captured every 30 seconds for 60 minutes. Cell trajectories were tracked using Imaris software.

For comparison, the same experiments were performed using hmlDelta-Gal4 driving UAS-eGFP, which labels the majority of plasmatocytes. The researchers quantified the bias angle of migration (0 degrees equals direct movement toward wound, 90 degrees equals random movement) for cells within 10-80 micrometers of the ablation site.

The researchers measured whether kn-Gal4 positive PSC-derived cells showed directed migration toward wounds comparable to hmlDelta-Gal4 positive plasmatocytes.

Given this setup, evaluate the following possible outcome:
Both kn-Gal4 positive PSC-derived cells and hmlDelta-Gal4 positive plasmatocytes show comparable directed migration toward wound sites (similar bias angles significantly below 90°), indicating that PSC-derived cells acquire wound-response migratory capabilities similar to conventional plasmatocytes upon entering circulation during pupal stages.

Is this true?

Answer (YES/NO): YES